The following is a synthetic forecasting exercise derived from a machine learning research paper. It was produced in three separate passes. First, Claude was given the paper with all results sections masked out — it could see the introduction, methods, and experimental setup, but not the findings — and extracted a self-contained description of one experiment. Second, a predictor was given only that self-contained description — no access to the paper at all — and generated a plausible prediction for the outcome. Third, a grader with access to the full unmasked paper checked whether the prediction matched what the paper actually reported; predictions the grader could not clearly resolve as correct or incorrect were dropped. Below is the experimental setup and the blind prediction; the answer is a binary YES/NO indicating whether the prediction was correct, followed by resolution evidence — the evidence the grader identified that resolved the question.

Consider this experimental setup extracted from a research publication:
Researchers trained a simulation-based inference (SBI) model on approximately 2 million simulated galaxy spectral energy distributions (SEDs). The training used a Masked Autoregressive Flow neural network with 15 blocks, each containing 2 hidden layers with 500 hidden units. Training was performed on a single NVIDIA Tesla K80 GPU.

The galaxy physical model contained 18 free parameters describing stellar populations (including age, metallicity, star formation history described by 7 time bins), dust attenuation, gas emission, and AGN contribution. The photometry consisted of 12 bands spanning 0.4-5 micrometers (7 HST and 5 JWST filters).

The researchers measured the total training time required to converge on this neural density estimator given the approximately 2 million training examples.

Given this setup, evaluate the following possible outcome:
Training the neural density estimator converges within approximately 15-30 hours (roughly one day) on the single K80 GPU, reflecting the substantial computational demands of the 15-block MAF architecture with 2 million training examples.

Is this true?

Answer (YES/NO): NO